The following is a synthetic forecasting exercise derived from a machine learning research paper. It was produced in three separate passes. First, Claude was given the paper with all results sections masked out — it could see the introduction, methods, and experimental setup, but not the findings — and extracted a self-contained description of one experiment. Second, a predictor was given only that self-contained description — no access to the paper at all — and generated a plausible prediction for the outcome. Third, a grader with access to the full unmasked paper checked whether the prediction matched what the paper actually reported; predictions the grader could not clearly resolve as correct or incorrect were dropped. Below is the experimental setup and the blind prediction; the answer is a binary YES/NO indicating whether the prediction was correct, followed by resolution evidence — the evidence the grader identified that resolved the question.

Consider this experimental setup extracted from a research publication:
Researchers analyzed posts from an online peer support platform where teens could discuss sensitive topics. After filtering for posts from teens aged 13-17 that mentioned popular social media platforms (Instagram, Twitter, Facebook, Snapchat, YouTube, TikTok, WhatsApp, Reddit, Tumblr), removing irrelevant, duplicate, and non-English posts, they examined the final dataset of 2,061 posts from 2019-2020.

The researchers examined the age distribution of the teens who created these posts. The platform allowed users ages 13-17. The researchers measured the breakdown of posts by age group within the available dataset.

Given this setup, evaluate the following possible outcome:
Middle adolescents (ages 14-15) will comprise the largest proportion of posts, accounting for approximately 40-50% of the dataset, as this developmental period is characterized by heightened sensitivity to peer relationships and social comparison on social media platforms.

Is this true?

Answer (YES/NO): NO